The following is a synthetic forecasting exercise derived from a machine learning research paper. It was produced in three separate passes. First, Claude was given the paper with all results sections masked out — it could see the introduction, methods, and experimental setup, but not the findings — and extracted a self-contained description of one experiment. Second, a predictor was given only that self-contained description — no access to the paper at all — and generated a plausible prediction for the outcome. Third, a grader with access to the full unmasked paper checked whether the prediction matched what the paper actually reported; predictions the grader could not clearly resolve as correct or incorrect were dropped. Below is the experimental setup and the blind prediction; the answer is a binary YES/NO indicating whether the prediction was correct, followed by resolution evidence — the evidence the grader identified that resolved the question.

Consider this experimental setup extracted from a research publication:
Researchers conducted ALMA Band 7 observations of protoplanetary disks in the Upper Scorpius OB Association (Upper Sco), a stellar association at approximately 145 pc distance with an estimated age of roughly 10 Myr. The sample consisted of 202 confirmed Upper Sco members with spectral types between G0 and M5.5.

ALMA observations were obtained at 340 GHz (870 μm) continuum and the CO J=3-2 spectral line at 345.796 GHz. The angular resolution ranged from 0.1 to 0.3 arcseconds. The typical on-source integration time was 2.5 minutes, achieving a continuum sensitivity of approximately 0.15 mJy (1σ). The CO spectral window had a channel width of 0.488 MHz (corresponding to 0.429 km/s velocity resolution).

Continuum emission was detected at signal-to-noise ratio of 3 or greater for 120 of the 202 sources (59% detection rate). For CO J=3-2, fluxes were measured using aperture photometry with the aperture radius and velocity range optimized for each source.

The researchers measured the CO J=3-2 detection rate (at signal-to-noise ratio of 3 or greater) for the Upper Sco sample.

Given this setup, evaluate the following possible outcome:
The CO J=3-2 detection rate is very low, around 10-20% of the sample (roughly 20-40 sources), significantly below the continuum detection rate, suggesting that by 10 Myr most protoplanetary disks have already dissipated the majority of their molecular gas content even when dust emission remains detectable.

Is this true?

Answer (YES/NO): NO